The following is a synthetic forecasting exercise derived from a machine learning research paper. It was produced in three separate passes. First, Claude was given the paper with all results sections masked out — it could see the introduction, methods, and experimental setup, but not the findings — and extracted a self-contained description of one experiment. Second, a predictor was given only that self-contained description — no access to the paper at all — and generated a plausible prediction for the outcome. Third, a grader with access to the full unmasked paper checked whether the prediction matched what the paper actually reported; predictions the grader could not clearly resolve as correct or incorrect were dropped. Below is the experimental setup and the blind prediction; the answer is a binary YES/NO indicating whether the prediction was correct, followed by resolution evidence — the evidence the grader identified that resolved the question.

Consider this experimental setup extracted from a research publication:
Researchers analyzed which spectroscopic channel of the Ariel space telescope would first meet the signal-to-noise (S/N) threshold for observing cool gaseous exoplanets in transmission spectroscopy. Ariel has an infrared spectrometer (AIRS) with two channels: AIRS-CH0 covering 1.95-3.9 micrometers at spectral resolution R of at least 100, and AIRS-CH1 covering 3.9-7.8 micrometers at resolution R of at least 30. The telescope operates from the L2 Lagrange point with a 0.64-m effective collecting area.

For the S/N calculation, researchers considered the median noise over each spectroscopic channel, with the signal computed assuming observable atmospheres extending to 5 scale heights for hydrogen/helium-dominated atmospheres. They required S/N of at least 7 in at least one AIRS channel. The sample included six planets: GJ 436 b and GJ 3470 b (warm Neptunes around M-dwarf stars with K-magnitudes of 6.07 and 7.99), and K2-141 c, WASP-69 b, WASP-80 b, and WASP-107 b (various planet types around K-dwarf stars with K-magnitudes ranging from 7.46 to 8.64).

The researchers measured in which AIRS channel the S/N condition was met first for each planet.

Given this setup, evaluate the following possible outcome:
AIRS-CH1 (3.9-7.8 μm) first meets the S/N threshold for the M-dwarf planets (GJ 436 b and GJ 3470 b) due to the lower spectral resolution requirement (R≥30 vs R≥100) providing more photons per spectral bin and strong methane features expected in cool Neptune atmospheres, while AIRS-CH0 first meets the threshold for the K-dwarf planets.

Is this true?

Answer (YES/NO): YES